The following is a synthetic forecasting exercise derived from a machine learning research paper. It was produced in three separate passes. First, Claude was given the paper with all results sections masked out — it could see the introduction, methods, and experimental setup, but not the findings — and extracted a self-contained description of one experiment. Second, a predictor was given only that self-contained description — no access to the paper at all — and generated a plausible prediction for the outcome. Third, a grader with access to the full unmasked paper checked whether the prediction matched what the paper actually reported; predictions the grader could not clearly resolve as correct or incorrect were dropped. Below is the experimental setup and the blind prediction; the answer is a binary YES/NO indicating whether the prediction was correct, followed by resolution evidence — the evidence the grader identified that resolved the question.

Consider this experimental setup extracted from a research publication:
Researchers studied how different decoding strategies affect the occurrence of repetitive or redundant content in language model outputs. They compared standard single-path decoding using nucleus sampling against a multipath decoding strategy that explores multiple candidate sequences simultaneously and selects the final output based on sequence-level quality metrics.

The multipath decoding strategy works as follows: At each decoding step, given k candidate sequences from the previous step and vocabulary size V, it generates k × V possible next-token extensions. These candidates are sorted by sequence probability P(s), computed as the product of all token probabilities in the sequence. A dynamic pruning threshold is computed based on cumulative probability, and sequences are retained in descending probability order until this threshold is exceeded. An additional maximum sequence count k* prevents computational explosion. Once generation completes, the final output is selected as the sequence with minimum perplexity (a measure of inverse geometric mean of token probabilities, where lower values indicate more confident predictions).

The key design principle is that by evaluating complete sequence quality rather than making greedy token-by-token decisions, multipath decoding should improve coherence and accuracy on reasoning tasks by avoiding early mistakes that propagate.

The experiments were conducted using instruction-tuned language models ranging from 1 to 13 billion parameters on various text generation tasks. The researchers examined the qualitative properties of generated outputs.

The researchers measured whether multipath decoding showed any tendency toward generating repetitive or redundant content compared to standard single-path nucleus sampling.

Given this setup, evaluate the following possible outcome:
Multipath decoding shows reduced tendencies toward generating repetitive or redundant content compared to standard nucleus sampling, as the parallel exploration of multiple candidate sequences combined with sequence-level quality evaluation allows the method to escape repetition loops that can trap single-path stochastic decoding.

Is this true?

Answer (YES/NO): NO